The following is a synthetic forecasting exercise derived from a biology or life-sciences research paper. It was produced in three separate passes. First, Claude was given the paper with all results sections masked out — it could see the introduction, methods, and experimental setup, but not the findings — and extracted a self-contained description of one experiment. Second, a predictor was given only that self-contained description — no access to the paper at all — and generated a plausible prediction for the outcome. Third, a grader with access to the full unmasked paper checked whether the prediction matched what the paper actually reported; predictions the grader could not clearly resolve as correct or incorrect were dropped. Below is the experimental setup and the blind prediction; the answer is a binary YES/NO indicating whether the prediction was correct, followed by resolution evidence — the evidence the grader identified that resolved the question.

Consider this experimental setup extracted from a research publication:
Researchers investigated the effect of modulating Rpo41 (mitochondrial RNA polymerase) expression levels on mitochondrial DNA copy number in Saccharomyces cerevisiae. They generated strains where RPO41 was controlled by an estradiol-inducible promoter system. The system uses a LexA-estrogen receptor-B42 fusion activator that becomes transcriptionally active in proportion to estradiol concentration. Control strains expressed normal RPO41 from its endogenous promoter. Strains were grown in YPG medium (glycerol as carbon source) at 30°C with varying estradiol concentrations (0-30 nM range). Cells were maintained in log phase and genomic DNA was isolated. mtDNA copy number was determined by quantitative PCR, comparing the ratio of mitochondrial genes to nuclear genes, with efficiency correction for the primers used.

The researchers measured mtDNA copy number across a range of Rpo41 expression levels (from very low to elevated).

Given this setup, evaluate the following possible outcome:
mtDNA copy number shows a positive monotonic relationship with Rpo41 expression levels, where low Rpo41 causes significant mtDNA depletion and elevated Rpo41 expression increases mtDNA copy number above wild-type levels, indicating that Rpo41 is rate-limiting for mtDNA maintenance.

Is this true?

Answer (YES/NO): NO